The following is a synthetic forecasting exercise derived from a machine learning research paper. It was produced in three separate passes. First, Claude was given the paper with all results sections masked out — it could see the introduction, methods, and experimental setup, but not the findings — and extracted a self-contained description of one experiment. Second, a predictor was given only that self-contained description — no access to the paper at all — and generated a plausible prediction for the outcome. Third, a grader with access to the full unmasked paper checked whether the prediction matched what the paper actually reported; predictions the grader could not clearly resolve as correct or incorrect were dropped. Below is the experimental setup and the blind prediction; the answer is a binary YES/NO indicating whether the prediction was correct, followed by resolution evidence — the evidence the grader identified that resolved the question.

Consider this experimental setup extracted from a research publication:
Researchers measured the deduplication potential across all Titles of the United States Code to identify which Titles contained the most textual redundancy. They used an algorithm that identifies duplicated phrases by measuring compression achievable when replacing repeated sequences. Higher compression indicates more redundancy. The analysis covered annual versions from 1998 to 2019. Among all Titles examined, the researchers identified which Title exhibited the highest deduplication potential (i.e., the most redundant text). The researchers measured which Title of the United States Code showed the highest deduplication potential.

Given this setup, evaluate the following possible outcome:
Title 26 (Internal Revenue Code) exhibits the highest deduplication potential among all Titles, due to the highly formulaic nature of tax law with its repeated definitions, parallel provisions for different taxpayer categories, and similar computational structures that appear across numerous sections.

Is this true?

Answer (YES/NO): NO